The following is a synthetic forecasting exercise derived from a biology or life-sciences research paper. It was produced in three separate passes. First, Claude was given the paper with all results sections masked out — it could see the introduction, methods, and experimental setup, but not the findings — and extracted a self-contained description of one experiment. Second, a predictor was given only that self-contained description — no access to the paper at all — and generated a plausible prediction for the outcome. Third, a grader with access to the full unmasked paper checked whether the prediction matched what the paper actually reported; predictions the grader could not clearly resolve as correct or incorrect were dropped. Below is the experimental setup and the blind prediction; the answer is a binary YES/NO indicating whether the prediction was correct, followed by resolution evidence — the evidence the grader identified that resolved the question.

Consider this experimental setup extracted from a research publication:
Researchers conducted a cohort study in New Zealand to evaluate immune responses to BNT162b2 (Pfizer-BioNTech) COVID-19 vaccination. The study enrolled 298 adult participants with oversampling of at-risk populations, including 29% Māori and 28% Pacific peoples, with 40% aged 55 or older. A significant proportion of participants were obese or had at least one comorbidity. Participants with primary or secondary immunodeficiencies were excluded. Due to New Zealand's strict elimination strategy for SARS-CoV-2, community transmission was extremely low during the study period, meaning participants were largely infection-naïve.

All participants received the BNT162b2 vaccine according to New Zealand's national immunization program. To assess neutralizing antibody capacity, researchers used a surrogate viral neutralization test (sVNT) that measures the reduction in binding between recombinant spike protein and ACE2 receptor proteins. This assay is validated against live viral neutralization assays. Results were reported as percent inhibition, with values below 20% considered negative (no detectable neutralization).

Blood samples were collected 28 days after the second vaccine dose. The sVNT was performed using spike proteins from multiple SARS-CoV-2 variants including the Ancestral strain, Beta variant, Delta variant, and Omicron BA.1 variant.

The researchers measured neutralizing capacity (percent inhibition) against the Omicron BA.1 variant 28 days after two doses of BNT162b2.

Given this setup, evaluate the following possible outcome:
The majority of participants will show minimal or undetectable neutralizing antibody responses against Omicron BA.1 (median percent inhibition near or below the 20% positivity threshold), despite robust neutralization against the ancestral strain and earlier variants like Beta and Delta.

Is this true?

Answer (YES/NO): YES